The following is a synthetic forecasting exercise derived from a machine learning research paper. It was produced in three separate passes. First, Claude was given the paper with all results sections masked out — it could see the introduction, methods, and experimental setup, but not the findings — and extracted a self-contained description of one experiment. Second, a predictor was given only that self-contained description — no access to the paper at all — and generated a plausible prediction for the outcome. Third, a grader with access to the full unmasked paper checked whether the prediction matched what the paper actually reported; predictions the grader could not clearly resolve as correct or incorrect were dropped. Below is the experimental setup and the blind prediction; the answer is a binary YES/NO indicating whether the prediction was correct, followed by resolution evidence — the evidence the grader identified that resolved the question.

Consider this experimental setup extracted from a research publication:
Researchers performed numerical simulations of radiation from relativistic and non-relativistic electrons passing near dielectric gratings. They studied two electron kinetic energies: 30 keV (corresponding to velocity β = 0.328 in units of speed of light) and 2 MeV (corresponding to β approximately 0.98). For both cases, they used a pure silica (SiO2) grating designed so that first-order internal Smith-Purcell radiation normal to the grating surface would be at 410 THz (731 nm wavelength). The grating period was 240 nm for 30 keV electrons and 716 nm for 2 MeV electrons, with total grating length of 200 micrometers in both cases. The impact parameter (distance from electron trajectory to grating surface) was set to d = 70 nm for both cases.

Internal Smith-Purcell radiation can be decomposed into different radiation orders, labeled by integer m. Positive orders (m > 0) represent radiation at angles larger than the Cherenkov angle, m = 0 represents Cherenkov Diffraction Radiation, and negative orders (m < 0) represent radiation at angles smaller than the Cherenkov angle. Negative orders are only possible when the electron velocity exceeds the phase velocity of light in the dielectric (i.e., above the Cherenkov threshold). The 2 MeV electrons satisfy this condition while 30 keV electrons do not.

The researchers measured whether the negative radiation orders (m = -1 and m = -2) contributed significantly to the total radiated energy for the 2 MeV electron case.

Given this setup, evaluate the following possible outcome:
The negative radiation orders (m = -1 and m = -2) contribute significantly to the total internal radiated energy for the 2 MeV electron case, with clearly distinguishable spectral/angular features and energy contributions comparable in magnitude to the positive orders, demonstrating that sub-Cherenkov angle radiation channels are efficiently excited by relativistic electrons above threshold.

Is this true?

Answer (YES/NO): NO